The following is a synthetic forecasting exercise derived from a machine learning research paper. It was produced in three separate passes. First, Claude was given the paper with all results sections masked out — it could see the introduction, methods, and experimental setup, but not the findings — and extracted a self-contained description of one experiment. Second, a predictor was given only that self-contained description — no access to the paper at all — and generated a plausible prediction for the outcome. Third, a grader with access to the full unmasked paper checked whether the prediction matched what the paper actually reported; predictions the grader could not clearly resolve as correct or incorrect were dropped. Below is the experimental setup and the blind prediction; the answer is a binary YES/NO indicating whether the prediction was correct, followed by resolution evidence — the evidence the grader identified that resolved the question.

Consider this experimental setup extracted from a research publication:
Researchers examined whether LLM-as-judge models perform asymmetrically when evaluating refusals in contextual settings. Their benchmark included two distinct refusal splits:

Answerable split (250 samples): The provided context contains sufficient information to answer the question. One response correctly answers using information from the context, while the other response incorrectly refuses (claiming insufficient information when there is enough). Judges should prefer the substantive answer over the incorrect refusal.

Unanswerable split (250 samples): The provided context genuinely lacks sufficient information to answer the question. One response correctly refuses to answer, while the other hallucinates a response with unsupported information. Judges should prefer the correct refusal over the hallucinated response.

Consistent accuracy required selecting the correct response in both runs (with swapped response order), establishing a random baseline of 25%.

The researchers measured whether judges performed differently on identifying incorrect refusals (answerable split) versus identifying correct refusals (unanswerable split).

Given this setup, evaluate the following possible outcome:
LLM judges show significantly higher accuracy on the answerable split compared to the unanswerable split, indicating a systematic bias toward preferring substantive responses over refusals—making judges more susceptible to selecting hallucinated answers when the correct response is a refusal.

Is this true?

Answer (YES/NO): YES